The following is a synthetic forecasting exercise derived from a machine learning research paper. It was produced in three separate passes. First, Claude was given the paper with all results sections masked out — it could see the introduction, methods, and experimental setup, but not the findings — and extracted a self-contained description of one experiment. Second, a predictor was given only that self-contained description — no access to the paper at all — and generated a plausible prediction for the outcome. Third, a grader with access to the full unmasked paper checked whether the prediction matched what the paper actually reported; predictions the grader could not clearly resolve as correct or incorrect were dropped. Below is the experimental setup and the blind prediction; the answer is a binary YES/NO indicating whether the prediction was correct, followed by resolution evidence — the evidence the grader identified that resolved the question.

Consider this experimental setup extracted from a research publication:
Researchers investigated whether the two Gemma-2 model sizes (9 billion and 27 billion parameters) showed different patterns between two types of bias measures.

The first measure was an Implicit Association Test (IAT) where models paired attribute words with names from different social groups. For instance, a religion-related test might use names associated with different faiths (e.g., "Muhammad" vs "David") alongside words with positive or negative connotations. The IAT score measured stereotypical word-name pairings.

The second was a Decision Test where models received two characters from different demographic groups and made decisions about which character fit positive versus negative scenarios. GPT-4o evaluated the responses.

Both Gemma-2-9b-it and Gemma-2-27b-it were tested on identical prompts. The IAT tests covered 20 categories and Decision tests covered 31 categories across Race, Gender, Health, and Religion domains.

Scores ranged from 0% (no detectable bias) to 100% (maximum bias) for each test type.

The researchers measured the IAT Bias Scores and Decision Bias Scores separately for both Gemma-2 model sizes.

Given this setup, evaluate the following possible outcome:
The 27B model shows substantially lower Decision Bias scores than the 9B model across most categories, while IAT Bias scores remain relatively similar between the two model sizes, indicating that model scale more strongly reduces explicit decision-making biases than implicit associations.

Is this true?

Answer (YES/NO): NO